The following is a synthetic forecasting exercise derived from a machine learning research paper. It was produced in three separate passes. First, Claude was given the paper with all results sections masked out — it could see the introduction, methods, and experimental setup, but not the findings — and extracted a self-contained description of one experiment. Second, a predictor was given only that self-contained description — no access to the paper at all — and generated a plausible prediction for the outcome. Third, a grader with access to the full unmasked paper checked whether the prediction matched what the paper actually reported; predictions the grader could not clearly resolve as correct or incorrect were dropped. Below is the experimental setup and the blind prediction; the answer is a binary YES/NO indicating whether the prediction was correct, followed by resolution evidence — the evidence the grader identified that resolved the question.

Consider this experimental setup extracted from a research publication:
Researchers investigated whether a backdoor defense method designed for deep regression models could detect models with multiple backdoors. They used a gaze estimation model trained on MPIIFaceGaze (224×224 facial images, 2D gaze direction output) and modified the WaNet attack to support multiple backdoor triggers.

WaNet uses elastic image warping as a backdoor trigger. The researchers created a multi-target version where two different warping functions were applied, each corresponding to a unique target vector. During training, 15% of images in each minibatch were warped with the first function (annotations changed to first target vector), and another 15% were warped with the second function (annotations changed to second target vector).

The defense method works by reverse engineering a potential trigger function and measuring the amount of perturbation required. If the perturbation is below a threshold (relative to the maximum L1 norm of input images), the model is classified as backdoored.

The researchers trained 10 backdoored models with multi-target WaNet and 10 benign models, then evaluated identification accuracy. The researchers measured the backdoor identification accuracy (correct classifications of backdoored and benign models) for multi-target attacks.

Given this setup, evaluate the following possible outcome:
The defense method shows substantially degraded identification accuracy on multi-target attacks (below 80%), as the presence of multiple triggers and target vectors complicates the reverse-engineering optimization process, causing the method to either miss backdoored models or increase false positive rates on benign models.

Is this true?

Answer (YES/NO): NO